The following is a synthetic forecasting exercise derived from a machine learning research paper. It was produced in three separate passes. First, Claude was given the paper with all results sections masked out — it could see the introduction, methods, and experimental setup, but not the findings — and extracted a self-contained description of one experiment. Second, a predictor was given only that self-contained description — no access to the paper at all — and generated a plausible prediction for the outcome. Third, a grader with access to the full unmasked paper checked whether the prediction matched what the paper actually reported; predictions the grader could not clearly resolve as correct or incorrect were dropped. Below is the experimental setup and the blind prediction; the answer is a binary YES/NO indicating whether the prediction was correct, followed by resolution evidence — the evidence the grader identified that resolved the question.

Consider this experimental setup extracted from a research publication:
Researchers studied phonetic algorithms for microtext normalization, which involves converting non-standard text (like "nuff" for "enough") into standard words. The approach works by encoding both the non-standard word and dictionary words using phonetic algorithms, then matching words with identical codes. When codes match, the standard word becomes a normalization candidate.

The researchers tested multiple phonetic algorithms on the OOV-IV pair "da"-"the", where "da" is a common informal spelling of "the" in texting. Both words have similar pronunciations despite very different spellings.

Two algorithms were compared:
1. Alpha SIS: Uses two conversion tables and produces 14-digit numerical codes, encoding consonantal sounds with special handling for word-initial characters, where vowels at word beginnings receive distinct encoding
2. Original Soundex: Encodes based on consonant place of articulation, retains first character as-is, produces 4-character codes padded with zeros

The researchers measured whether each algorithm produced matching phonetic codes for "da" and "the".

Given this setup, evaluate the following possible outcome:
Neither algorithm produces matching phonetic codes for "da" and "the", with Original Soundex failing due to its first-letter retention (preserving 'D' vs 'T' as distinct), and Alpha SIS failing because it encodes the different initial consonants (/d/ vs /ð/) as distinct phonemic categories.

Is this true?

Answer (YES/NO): NO